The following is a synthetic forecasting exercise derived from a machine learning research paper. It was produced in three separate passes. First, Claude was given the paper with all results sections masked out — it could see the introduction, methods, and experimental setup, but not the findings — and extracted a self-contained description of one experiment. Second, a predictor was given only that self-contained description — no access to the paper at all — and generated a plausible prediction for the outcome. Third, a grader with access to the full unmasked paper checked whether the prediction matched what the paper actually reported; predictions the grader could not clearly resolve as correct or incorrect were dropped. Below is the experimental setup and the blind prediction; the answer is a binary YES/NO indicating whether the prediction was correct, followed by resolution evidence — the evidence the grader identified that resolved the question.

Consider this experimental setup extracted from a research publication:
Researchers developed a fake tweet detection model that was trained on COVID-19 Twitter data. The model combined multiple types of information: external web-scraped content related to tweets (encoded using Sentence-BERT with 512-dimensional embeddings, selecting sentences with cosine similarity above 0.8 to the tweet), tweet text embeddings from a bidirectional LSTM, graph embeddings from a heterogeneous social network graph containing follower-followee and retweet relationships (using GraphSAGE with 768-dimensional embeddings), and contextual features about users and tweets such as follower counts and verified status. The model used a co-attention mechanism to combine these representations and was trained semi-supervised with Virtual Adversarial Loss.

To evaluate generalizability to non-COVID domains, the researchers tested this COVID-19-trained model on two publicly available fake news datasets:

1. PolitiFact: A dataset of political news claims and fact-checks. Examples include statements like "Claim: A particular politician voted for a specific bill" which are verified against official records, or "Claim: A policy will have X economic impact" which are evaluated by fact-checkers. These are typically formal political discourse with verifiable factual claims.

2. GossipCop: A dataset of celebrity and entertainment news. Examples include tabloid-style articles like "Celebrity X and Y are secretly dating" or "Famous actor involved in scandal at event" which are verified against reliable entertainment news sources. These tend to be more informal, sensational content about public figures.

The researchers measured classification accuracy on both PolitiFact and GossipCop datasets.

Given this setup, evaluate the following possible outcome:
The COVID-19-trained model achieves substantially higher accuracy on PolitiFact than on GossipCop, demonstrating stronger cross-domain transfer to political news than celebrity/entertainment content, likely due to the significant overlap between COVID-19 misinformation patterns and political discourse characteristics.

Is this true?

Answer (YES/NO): YES